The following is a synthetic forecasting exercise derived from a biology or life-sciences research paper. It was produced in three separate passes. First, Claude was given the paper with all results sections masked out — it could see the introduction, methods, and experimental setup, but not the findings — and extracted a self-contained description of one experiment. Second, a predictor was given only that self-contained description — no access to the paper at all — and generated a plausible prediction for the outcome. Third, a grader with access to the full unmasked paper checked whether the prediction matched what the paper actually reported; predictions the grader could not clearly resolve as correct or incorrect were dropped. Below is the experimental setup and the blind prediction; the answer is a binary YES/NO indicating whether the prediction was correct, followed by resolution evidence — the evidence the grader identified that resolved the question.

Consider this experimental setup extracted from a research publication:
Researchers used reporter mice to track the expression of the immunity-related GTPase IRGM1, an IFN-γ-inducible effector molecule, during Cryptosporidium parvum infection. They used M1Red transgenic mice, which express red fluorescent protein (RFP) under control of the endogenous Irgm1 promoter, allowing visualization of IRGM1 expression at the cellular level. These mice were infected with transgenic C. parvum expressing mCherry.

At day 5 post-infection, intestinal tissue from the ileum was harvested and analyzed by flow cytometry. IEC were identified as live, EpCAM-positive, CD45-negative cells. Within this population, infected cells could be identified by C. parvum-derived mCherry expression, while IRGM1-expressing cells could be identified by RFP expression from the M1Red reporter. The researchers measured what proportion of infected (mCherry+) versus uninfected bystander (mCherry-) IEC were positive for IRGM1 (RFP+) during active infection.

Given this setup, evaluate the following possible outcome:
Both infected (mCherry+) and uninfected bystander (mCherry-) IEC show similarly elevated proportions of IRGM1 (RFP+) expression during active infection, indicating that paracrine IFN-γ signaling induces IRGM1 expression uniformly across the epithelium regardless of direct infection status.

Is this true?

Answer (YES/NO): NO